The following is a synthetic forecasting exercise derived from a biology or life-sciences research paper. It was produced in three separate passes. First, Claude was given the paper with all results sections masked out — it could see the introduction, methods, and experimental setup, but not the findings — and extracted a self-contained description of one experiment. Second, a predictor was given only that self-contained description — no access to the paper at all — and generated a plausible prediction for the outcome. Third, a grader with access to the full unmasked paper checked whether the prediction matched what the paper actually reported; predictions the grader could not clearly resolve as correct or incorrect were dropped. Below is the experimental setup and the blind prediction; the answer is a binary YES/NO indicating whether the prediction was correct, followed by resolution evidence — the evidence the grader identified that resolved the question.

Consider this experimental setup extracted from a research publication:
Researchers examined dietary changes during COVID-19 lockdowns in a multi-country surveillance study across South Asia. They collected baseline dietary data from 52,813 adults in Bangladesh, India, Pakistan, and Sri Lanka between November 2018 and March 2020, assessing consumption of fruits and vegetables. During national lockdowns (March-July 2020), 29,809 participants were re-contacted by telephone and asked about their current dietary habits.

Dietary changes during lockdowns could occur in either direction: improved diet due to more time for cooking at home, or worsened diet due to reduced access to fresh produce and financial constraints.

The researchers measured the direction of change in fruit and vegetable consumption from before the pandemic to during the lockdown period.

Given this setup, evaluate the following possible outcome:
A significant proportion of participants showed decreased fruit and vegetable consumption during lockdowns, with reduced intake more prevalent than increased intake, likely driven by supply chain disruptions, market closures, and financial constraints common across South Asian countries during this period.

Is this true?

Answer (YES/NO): YES